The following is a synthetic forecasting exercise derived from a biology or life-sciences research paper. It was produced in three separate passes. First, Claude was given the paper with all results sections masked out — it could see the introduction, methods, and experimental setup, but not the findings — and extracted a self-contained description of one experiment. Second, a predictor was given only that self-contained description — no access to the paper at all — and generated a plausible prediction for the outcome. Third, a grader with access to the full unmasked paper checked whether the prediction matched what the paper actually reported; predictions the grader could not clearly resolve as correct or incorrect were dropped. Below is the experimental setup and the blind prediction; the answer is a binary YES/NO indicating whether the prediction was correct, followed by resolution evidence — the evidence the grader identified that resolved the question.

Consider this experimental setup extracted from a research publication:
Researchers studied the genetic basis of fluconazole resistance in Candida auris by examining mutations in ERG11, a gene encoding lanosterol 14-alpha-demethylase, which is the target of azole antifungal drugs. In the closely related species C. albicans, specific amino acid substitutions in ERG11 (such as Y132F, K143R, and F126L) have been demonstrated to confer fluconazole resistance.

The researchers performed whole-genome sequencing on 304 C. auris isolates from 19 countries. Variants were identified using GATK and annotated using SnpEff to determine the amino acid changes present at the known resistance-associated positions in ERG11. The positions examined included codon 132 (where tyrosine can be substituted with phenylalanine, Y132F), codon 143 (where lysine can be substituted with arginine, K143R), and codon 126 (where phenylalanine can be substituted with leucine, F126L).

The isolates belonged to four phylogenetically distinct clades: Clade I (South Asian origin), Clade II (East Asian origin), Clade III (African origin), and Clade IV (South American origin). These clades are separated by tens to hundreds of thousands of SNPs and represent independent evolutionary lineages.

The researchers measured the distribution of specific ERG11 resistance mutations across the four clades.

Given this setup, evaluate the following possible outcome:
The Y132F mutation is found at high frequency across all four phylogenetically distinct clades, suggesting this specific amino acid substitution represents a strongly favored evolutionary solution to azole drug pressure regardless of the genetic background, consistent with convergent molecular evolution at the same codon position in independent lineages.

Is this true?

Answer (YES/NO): NO